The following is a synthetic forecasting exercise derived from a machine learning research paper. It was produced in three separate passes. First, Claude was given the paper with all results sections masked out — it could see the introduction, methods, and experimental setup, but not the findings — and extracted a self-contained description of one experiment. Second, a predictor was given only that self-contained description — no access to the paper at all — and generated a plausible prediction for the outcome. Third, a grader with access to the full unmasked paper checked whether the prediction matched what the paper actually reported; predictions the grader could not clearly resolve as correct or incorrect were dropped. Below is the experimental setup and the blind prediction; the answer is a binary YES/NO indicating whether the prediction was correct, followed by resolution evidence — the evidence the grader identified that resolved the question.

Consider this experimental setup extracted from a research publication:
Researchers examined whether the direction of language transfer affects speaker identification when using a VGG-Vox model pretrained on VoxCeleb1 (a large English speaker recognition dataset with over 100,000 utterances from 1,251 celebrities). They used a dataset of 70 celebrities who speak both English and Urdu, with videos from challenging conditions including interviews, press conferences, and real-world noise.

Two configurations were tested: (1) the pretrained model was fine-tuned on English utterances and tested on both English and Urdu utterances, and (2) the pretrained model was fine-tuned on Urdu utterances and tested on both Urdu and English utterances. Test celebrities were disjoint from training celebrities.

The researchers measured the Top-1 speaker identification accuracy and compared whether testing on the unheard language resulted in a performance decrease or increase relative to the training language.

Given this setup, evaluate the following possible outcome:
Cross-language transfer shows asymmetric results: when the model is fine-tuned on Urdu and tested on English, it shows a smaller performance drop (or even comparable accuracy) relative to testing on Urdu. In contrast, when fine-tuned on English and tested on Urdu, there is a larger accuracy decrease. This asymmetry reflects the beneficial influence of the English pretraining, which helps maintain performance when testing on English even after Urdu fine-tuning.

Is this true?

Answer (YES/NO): NO